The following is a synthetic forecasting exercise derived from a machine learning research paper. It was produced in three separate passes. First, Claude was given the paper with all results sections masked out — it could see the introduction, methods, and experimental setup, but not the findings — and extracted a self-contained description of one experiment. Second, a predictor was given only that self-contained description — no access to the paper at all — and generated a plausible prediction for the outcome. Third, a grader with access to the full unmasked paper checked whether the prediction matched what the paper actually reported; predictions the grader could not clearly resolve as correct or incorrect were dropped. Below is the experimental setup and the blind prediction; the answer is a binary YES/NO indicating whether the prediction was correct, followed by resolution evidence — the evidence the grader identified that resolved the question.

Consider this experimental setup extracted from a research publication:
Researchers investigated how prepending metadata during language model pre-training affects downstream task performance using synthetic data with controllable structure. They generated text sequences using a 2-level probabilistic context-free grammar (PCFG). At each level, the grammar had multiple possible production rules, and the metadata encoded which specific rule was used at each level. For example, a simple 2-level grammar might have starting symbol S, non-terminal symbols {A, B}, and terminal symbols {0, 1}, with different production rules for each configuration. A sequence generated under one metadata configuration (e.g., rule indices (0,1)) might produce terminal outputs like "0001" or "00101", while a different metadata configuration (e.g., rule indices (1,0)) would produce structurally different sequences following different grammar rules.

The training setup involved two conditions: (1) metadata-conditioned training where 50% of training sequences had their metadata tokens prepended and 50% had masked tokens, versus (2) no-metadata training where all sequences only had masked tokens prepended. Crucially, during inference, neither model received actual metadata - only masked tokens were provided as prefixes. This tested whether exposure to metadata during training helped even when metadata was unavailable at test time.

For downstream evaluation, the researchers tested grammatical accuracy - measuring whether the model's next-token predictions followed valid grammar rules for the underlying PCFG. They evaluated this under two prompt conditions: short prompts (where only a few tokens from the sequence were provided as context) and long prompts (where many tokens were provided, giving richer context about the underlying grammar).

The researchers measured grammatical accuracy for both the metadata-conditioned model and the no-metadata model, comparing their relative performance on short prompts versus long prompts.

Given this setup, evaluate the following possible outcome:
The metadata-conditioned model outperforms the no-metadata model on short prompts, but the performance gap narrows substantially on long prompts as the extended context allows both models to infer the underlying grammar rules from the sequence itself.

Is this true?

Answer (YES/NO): NO